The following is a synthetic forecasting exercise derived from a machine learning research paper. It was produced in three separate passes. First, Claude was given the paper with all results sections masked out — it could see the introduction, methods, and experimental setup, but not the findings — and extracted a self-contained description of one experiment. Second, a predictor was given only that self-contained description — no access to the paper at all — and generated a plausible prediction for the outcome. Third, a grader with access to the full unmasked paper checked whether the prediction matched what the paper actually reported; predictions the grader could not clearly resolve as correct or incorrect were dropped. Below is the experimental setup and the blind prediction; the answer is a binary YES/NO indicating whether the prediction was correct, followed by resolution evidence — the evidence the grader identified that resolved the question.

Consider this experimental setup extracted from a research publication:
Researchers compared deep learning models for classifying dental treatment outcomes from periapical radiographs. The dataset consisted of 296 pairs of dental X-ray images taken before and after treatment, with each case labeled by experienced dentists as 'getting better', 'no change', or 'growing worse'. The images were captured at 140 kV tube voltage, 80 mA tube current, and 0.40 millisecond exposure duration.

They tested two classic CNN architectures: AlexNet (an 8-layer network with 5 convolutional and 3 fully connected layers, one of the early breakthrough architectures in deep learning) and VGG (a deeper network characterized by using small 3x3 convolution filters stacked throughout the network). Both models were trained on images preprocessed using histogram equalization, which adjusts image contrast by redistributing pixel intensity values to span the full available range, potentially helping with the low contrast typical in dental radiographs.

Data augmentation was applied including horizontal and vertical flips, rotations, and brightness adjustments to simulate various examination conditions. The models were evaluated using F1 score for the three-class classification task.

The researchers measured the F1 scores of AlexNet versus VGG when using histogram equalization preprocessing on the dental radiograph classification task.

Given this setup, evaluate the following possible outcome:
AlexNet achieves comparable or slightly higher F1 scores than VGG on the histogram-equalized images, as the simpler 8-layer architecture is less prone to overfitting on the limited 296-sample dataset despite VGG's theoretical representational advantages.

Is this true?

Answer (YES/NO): YES